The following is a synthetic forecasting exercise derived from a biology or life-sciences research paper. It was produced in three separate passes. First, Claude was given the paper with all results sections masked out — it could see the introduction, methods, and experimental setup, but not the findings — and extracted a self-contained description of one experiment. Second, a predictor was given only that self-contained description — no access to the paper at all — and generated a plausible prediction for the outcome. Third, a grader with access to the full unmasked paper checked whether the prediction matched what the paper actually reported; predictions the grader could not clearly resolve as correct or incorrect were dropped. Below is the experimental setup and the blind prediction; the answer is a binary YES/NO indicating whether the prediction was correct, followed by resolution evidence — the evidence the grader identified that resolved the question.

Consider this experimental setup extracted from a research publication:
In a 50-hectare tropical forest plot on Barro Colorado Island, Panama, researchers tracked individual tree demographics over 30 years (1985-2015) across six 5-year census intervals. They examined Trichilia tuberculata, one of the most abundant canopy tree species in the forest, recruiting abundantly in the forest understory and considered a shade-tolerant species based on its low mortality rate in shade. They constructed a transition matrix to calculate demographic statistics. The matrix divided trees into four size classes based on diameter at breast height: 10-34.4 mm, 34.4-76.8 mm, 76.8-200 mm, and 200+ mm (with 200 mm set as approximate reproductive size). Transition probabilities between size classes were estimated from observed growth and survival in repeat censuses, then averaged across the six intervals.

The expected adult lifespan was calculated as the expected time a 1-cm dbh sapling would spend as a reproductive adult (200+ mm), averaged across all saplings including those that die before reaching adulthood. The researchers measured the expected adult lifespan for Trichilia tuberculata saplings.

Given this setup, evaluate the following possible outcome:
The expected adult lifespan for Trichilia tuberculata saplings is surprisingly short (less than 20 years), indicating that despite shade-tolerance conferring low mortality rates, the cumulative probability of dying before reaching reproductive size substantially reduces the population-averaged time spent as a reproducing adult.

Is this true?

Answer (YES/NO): YES